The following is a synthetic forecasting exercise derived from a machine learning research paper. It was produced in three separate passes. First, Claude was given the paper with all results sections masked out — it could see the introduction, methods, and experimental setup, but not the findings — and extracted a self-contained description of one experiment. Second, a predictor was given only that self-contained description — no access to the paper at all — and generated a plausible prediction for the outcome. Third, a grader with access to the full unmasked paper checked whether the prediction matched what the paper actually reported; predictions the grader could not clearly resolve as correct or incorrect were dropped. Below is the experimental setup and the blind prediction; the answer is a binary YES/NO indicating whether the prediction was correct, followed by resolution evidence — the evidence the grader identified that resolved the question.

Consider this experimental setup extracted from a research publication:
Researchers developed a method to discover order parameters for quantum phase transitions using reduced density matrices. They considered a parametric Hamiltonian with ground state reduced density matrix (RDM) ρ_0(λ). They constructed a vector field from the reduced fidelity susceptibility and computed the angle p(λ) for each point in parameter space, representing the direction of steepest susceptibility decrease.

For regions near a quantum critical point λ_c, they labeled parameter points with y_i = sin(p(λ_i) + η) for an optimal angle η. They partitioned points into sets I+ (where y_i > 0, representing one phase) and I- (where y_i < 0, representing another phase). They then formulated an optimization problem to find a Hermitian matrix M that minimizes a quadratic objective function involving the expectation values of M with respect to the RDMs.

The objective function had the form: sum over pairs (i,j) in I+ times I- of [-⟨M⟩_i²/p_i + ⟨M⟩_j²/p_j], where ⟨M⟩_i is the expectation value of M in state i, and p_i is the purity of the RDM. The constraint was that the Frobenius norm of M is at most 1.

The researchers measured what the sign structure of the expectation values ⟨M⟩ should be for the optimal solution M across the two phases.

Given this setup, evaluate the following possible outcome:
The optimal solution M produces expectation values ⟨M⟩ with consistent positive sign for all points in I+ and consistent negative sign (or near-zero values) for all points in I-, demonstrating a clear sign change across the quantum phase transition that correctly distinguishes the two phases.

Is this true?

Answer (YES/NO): NO